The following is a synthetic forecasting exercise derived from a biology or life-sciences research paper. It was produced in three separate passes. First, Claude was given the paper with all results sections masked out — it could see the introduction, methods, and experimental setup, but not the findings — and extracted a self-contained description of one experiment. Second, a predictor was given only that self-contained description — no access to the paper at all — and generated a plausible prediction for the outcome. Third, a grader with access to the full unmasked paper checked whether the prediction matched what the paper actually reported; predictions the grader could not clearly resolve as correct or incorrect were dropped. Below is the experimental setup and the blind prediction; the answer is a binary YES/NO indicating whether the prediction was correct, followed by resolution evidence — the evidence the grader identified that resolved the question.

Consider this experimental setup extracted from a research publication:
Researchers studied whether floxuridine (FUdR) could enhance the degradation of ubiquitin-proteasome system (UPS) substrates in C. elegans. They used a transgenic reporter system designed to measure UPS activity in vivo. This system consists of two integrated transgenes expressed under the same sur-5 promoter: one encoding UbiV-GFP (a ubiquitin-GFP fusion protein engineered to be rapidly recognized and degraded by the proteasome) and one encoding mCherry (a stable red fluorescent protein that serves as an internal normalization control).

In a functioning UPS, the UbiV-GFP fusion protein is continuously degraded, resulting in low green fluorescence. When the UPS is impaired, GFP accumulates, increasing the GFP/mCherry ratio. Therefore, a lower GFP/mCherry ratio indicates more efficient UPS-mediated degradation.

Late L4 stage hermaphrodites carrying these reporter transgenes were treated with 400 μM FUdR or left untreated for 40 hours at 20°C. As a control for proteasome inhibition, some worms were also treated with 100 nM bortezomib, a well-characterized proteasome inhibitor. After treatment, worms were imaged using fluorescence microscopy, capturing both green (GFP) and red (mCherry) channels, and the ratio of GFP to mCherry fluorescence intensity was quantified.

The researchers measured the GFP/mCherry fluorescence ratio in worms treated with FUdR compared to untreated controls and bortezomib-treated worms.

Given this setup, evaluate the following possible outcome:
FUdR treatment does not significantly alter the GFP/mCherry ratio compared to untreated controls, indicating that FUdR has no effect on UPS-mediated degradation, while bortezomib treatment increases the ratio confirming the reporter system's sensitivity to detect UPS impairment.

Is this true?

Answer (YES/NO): NO